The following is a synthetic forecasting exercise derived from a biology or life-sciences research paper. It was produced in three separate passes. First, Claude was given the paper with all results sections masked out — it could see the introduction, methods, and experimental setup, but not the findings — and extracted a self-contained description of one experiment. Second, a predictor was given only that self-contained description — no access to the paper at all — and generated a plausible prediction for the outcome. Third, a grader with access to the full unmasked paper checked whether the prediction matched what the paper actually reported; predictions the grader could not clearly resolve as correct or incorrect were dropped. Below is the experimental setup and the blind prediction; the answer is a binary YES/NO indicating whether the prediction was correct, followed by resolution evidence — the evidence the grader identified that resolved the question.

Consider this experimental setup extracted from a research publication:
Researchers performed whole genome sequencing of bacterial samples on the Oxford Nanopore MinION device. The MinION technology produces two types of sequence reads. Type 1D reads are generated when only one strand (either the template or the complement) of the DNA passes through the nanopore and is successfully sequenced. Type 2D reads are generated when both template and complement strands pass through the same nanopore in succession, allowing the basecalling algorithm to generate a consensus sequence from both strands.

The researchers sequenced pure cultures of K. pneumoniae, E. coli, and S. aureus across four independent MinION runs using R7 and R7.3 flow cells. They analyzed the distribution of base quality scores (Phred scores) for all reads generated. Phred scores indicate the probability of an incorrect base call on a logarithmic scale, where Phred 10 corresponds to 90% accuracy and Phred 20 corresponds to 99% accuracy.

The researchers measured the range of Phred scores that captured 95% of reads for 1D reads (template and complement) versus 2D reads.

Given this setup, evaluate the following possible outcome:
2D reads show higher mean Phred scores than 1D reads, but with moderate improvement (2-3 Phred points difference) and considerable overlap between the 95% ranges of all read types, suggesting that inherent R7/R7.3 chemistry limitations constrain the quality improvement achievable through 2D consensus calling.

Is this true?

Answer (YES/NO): NO